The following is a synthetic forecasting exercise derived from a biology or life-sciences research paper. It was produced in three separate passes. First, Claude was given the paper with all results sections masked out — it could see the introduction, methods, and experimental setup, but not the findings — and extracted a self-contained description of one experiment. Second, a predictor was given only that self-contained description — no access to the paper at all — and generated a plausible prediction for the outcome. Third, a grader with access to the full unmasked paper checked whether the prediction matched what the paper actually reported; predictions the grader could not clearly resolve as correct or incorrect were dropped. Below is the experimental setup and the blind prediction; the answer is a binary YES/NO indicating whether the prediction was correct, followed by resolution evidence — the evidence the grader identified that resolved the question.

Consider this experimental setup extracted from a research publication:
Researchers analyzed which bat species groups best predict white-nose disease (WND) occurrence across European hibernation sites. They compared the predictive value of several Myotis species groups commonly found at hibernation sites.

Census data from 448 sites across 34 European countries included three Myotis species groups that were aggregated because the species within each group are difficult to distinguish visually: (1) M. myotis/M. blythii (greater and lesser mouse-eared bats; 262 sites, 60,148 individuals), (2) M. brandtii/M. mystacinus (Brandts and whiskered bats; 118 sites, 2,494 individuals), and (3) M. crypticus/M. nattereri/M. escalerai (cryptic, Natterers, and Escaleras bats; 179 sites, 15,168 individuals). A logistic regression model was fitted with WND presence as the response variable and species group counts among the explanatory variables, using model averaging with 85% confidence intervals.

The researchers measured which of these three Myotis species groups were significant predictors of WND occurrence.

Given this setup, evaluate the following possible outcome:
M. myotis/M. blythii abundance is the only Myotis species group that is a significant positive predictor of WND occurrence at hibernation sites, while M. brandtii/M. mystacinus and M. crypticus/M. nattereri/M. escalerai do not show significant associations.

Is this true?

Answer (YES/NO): NO